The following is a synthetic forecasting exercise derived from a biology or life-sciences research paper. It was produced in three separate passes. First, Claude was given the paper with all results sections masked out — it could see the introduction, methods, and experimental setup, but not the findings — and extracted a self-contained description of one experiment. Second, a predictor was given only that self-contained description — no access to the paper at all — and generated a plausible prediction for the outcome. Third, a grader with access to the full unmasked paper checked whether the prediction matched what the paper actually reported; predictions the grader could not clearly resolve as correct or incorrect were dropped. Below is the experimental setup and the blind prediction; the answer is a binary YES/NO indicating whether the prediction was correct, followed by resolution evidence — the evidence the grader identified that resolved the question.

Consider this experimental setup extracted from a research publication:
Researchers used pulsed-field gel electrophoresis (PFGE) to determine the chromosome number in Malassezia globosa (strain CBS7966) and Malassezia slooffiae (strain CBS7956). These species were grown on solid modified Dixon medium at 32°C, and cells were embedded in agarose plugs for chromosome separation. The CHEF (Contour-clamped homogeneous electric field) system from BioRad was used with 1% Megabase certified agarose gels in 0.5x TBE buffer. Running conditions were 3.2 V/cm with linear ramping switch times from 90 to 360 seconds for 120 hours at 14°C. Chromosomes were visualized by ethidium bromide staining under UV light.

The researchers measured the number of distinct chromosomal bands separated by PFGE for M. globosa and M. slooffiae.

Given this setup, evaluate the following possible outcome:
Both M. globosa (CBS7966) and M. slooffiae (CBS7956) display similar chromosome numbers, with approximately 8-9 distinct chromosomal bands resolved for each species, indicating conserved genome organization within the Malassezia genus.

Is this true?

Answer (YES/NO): YES